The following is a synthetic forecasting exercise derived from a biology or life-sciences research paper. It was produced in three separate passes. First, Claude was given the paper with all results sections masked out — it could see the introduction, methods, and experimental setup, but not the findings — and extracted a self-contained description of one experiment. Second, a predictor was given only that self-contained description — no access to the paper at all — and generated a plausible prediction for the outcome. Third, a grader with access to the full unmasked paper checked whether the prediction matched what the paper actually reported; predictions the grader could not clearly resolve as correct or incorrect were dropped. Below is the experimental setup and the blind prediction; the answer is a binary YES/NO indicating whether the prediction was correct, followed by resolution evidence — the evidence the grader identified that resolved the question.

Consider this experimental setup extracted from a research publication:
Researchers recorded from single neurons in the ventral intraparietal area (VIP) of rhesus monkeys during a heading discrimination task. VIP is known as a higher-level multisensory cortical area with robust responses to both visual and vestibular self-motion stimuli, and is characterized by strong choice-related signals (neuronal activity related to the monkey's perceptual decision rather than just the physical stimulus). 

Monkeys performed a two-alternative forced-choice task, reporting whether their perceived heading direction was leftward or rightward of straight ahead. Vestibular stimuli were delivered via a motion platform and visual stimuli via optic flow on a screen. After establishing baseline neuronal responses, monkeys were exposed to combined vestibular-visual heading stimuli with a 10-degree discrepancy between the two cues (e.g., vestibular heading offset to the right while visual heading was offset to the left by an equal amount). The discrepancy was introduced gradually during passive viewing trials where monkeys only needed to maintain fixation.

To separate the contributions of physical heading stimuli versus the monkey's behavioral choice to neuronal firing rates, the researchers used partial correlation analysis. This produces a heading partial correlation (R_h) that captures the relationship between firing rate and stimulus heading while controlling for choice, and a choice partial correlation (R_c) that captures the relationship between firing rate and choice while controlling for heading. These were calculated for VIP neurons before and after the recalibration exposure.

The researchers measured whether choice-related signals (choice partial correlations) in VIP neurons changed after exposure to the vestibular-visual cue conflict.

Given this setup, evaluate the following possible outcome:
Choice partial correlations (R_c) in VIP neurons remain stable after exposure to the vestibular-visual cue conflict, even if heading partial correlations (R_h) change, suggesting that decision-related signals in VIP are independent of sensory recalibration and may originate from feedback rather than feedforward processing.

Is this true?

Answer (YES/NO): NO